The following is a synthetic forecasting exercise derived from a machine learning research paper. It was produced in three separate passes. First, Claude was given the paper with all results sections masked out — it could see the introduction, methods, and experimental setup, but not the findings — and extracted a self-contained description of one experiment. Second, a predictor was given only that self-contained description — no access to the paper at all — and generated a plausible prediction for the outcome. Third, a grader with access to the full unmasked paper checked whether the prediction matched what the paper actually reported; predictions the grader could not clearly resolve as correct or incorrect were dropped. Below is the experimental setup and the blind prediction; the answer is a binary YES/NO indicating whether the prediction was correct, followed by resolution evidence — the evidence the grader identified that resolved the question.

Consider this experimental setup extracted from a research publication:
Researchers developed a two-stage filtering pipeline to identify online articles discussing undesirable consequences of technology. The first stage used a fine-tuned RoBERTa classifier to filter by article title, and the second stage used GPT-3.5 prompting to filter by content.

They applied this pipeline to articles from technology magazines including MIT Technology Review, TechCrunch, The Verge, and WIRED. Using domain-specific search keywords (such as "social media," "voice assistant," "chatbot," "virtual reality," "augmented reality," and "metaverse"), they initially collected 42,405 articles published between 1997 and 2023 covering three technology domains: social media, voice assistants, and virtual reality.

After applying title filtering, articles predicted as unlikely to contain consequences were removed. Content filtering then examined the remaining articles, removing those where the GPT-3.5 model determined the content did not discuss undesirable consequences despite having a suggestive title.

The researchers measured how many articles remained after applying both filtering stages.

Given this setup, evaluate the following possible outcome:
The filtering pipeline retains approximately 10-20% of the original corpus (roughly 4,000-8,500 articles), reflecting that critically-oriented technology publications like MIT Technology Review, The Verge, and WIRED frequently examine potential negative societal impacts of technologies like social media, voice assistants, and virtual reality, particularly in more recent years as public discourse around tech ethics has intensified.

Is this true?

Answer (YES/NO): NO